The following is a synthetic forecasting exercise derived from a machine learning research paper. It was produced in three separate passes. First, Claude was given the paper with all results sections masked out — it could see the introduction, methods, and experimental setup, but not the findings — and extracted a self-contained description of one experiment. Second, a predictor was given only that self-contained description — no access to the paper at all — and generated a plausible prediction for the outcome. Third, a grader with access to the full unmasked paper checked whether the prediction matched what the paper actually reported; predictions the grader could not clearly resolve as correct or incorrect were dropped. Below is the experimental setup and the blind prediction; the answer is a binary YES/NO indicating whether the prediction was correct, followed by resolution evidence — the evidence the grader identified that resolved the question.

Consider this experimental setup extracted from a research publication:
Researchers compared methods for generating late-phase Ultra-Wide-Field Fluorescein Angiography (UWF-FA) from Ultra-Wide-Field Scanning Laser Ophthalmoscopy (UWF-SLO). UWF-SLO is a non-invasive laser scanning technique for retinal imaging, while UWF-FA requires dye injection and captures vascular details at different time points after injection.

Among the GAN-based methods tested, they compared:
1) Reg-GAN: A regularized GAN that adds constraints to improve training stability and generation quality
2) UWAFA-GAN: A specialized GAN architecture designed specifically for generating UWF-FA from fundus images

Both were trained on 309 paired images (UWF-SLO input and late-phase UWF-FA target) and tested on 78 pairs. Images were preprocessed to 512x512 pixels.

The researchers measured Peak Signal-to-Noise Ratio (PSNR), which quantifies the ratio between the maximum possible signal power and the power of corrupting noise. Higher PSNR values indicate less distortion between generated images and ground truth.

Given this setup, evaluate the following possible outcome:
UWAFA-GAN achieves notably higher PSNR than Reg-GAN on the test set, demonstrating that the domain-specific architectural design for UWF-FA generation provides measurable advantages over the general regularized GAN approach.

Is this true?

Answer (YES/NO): NO